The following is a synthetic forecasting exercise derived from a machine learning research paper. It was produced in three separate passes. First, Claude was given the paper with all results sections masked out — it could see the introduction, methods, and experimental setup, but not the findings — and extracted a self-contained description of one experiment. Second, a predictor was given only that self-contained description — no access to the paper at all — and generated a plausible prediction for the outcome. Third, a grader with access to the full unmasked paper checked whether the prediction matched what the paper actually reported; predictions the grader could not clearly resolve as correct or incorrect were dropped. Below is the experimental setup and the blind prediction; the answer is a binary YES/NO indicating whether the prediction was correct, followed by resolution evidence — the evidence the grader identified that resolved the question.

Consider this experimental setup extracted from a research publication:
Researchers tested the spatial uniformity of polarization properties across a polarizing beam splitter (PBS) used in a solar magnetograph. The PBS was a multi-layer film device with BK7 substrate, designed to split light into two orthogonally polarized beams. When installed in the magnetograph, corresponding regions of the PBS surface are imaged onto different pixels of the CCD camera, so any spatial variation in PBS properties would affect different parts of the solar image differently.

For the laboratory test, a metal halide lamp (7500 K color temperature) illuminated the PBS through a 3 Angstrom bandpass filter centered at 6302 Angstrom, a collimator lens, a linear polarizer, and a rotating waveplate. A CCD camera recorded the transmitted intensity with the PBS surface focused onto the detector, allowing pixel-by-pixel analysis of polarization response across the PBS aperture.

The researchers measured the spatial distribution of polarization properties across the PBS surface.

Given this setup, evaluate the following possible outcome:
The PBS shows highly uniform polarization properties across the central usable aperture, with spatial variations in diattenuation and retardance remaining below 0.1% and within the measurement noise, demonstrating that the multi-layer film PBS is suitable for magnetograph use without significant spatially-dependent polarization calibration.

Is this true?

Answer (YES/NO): NO